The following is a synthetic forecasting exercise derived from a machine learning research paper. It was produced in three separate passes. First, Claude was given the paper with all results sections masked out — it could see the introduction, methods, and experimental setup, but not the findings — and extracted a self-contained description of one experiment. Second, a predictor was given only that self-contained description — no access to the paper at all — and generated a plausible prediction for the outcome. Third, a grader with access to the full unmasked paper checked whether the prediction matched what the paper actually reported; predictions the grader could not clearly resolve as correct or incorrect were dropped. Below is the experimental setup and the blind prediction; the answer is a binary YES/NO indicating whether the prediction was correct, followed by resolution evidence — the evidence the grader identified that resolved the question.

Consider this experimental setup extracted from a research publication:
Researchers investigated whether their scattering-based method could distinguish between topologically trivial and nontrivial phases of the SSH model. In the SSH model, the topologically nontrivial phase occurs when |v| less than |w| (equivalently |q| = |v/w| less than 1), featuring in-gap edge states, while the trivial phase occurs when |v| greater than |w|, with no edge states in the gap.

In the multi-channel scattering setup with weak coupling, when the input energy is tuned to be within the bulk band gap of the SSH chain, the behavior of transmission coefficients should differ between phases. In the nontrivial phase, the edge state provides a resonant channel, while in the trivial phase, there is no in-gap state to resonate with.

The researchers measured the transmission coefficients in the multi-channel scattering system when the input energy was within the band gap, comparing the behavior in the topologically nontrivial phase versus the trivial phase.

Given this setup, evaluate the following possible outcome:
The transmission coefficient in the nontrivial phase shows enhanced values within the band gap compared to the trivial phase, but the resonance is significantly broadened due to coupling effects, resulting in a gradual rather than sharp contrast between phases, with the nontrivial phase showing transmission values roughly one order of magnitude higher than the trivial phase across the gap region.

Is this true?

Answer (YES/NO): NO